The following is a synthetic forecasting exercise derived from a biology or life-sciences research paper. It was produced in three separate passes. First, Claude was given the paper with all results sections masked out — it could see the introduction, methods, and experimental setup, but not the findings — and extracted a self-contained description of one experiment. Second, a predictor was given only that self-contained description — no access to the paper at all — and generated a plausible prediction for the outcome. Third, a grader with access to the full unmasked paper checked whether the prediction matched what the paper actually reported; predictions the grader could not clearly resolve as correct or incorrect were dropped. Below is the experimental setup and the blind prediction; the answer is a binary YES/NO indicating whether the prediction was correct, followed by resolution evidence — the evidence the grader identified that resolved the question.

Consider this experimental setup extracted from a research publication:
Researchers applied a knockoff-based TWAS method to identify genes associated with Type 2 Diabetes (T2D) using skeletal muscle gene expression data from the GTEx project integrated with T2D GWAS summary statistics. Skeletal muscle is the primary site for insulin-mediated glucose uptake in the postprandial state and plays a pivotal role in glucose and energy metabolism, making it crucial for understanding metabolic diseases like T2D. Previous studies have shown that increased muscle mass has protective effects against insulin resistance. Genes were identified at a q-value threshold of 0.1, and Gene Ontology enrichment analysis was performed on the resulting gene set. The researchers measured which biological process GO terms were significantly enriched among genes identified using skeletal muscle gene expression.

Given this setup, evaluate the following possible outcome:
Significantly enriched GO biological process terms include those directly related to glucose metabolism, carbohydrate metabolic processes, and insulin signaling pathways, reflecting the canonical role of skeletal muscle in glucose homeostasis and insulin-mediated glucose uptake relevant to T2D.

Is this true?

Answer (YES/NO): NO